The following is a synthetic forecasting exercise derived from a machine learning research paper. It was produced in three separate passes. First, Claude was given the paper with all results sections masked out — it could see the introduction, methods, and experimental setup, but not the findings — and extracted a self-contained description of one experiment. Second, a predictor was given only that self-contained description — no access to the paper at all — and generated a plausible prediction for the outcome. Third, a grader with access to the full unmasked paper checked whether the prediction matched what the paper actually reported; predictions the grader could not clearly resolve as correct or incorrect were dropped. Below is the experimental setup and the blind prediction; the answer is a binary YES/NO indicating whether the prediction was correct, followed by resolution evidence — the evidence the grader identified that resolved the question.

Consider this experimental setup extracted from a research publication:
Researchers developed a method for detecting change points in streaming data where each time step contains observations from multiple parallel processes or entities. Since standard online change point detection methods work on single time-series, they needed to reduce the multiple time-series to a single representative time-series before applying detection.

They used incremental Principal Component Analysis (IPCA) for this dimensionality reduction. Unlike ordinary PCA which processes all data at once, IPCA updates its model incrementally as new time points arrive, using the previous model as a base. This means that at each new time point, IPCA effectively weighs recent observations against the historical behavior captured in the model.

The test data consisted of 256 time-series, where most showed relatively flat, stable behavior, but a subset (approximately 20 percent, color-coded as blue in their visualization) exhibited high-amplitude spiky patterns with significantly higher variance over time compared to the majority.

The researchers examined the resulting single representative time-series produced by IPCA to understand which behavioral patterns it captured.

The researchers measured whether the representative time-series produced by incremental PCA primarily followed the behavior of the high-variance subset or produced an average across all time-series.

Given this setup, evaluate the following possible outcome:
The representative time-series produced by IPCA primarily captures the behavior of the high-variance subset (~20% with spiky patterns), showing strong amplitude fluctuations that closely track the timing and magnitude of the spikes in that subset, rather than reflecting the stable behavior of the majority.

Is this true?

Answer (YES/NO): YES